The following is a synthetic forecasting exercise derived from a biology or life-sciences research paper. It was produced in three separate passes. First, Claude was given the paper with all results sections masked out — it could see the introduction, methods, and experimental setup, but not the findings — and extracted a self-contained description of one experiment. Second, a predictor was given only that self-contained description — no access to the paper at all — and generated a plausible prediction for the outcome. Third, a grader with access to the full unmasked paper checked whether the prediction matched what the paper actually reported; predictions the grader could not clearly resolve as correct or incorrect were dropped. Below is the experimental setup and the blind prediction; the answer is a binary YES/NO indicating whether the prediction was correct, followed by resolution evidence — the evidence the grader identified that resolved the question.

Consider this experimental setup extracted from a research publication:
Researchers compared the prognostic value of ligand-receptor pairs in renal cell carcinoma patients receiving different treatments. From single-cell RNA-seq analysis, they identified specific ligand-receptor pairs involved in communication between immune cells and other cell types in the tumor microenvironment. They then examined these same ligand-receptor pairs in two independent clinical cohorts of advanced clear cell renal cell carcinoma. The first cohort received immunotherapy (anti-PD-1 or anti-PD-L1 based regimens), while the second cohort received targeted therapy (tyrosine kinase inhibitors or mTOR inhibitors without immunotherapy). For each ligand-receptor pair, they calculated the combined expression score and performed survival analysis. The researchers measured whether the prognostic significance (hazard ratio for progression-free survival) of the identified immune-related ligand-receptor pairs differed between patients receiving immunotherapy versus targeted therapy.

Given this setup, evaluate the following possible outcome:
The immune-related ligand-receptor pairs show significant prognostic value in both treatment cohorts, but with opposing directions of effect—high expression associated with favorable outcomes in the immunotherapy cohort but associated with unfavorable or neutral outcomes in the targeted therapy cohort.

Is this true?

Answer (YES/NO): NO